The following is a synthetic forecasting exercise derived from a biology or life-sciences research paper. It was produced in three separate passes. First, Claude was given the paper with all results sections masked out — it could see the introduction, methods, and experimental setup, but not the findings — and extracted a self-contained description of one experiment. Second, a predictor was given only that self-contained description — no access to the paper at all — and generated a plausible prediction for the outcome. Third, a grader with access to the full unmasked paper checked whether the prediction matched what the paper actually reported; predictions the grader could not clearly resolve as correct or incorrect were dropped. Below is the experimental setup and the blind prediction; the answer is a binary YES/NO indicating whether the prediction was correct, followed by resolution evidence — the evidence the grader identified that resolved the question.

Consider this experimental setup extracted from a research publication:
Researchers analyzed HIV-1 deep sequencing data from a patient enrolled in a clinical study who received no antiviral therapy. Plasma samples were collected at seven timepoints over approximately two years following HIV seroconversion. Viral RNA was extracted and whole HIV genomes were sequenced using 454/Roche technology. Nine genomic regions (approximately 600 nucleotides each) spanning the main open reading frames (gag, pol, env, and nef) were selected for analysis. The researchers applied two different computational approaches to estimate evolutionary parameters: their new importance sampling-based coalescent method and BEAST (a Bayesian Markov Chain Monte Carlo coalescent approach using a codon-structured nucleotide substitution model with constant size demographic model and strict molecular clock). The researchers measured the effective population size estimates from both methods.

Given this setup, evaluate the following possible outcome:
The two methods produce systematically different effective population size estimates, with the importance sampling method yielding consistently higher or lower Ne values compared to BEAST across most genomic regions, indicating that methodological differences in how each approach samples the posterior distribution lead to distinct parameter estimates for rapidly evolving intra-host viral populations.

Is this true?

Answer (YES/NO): NO